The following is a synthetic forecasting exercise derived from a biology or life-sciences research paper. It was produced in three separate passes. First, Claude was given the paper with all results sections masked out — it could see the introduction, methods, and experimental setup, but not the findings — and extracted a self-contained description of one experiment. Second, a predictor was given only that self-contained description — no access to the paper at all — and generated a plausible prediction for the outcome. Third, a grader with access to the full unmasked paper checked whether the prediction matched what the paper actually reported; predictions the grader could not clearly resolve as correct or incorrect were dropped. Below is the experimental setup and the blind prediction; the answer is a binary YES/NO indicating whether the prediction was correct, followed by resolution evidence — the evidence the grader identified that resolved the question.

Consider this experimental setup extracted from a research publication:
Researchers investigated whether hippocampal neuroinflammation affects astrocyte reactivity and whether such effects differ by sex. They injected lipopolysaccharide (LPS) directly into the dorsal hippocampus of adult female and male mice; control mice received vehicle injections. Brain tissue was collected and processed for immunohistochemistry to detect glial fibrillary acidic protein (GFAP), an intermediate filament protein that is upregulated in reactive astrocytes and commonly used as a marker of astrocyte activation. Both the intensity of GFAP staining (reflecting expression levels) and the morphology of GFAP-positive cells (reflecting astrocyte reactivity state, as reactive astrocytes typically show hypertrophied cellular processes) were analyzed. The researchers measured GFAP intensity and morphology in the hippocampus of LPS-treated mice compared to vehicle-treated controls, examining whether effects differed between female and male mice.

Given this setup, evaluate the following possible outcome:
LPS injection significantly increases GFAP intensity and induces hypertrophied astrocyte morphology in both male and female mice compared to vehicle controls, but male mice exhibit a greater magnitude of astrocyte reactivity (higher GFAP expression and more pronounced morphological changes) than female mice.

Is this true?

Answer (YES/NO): NO